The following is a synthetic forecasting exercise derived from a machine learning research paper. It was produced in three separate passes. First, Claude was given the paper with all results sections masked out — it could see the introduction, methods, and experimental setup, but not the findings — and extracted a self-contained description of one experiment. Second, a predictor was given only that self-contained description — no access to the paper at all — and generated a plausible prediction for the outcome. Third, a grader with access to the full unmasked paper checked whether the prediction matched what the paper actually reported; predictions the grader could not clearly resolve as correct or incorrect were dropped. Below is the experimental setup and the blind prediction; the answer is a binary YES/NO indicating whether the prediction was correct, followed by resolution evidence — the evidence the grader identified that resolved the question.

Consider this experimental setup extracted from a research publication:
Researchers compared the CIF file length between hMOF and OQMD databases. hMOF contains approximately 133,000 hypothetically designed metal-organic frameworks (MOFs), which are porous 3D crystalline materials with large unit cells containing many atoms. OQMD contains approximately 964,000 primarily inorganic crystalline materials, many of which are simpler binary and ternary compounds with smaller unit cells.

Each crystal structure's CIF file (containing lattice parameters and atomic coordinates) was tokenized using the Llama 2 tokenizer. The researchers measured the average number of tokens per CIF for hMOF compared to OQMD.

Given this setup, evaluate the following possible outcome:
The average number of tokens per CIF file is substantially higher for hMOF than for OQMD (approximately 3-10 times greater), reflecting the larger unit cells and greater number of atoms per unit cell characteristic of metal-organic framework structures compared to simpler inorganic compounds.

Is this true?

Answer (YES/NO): YES